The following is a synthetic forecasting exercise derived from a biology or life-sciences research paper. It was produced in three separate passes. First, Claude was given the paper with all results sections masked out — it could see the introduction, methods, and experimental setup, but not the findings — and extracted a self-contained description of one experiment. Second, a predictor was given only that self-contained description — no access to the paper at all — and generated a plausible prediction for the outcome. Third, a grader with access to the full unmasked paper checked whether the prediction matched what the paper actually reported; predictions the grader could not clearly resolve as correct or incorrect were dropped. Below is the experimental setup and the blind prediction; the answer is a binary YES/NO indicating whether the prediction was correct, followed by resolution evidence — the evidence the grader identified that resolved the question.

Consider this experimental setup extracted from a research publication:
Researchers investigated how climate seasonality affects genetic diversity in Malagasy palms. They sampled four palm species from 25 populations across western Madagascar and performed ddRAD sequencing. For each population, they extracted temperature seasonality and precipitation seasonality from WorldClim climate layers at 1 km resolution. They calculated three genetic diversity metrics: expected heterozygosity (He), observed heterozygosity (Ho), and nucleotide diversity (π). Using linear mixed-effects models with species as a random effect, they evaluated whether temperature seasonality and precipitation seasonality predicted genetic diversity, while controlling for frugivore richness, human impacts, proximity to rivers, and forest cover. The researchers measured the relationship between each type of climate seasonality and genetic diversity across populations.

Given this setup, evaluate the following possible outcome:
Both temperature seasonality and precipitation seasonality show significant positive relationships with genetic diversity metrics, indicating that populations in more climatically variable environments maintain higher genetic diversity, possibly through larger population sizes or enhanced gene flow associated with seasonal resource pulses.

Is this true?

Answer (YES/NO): NO